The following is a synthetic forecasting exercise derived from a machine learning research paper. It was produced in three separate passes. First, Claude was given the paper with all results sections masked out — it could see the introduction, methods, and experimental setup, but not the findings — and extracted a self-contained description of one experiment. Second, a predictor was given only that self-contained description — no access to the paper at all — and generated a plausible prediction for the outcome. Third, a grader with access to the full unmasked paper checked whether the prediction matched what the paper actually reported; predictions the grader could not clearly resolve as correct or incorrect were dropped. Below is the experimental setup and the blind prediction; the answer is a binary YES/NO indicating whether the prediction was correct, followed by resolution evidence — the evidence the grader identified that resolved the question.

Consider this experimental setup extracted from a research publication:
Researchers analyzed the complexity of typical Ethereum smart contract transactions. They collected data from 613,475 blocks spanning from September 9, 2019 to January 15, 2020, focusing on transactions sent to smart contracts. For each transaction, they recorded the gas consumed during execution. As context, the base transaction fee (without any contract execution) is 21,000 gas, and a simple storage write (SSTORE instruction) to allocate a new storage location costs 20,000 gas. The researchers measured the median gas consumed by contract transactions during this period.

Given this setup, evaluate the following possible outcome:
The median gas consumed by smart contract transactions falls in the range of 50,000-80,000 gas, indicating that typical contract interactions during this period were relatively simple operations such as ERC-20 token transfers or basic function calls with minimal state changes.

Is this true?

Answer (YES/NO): YES